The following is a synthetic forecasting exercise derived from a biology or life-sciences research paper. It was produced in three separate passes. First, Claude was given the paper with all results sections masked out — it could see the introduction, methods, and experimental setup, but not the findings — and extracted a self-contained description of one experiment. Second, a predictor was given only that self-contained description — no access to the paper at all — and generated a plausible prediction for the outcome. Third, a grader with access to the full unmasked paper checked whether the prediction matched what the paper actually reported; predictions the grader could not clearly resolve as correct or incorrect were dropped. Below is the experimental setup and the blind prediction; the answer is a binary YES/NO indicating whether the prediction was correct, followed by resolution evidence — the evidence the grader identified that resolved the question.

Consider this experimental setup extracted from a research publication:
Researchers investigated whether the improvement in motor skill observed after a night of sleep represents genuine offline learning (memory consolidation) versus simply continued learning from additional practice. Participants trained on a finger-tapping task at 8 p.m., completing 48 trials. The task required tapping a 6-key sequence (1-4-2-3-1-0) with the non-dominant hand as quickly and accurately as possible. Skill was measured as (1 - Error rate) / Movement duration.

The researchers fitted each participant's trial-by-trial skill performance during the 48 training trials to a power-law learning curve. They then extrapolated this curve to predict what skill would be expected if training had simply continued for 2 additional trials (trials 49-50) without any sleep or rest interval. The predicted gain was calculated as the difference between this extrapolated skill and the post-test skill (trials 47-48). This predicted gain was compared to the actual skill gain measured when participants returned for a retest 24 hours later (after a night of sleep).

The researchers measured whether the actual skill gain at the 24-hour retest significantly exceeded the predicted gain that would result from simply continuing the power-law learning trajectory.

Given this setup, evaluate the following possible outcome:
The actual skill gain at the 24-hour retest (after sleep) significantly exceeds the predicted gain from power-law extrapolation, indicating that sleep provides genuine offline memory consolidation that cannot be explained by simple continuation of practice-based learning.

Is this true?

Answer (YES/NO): YES